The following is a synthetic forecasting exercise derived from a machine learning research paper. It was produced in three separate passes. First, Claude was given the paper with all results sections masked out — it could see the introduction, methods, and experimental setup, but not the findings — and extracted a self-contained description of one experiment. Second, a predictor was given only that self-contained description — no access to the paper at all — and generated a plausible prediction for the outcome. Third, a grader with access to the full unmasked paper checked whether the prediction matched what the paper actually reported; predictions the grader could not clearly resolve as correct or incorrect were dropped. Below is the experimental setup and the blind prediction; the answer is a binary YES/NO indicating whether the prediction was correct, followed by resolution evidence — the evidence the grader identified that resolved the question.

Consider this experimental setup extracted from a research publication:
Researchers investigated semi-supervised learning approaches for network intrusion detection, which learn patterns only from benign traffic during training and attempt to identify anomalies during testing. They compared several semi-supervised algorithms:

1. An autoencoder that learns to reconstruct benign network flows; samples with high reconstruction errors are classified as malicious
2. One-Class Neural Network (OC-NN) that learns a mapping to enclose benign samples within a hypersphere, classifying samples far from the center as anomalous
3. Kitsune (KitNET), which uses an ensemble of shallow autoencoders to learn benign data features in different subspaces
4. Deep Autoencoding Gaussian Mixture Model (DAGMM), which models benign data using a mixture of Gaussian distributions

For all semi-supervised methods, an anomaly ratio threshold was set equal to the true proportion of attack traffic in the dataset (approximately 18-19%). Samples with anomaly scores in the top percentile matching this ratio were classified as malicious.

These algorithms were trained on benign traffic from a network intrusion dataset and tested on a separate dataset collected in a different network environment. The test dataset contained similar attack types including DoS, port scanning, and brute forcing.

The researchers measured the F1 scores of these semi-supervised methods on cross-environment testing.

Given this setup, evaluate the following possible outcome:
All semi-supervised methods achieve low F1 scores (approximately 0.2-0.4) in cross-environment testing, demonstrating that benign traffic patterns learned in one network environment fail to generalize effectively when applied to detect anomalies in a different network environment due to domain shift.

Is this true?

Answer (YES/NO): NO